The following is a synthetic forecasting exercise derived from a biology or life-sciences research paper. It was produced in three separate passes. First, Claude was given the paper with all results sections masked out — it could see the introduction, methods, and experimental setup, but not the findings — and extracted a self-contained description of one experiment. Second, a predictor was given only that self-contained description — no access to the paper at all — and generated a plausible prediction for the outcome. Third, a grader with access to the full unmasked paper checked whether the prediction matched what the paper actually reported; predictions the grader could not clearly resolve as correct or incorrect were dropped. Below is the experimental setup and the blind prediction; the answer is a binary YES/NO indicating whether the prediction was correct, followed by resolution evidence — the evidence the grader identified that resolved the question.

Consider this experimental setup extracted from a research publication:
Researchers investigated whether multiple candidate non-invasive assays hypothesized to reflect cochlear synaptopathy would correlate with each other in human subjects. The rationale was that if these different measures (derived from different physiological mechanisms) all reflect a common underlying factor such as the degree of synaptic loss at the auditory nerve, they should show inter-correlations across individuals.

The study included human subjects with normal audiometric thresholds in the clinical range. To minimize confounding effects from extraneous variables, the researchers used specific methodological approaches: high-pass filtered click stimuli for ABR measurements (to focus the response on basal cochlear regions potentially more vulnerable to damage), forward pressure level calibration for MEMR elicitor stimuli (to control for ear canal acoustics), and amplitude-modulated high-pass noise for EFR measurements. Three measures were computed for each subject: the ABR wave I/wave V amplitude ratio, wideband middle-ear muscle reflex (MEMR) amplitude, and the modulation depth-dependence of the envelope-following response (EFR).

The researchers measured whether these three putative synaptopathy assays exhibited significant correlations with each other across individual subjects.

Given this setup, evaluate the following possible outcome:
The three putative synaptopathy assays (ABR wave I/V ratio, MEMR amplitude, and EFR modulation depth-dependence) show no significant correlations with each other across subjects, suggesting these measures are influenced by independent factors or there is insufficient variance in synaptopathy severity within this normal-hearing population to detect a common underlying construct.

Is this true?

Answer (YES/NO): NO